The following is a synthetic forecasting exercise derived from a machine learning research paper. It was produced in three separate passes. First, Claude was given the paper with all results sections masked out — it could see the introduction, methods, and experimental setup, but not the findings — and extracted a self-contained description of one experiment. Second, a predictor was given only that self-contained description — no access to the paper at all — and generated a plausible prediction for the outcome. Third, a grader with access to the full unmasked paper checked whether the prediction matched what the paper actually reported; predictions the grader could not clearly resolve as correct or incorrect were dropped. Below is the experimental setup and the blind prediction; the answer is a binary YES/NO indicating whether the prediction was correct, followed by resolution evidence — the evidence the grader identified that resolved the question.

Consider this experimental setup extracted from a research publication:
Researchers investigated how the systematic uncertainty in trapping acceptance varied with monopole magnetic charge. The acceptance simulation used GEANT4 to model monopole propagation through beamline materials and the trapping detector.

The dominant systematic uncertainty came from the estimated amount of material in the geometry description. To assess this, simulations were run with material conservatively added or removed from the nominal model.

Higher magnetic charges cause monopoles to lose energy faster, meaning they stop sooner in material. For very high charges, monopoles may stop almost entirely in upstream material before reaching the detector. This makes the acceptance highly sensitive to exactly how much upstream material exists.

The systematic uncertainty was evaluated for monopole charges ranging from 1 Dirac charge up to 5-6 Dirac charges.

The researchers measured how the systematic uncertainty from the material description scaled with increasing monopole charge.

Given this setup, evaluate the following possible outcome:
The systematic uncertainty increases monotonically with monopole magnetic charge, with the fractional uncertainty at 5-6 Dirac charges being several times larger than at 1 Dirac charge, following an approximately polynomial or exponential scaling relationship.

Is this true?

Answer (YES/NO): NO